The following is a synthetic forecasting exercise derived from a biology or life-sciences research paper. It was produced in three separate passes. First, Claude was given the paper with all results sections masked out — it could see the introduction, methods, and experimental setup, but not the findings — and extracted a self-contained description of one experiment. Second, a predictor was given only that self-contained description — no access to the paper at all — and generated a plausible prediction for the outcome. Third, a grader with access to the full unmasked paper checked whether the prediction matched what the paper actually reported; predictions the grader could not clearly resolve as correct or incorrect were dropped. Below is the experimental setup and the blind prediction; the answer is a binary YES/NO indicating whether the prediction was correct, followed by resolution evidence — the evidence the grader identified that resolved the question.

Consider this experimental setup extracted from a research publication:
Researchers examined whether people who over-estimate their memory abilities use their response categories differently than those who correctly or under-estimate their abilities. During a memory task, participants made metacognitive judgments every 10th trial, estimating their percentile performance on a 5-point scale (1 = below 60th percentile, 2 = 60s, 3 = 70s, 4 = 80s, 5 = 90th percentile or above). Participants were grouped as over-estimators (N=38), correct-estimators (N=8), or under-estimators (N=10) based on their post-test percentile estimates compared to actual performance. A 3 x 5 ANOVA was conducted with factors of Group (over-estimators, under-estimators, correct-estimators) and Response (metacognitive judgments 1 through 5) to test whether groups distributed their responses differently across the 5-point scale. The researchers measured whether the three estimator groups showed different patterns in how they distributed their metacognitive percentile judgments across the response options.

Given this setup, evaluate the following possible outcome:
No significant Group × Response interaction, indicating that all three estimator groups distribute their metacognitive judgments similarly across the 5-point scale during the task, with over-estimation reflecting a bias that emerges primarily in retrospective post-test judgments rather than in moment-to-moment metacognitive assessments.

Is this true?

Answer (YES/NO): YES